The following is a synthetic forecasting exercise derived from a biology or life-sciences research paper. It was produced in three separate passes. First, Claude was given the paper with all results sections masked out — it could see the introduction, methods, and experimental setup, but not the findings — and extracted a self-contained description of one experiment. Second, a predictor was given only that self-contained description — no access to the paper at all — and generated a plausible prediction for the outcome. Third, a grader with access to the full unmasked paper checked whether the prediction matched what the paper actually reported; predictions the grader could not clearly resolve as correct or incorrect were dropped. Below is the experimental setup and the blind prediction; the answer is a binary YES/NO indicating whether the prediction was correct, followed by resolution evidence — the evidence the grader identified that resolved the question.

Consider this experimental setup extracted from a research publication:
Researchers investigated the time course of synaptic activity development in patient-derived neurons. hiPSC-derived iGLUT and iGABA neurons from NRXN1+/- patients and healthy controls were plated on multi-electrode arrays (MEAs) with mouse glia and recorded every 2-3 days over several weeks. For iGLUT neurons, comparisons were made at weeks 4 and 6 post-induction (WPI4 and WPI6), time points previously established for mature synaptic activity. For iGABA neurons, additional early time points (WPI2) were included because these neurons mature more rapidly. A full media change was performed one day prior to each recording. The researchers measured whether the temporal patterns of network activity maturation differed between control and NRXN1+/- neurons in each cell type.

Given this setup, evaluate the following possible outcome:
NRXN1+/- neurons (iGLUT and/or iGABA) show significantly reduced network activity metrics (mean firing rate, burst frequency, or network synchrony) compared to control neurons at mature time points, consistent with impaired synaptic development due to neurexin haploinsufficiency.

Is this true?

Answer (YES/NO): YES